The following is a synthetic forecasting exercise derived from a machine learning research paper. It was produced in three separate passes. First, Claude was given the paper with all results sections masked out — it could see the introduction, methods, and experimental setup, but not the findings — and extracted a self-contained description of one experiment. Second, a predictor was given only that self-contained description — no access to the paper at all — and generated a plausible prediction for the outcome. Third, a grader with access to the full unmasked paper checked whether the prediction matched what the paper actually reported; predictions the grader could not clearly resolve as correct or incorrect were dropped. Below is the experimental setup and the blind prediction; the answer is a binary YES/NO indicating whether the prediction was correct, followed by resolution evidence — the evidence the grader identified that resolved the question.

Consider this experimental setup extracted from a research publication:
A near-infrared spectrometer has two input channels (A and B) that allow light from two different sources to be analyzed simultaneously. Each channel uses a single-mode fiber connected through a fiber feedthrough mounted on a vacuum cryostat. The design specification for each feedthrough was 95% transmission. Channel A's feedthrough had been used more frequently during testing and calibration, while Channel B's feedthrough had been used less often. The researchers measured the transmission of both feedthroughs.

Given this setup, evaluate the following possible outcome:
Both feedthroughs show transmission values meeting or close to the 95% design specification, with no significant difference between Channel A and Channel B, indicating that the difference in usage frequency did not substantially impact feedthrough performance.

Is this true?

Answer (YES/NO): NO